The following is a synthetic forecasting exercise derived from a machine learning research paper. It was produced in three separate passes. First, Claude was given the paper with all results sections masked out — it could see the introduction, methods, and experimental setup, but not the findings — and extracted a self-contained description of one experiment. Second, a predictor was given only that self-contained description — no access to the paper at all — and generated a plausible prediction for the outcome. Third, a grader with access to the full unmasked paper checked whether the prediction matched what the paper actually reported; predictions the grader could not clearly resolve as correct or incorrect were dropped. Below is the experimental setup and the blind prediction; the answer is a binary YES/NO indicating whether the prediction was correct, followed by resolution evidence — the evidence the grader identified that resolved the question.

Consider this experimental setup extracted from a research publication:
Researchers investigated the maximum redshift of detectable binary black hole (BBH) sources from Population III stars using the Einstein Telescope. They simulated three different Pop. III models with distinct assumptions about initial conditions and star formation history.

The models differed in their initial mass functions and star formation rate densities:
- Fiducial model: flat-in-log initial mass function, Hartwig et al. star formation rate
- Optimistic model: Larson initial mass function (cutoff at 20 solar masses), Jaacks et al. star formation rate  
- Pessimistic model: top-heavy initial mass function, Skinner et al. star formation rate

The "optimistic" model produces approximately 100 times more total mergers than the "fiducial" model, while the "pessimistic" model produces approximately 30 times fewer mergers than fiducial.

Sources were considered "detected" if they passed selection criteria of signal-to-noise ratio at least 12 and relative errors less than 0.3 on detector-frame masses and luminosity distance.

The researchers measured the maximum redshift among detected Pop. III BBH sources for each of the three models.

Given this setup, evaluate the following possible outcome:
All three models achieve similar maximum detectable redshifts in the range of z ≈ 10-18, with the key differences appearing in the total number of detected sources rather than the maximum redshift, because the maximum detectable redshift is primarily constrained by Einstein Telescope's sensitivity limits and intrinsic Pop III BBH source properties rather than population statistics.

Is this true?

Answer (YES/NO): NO